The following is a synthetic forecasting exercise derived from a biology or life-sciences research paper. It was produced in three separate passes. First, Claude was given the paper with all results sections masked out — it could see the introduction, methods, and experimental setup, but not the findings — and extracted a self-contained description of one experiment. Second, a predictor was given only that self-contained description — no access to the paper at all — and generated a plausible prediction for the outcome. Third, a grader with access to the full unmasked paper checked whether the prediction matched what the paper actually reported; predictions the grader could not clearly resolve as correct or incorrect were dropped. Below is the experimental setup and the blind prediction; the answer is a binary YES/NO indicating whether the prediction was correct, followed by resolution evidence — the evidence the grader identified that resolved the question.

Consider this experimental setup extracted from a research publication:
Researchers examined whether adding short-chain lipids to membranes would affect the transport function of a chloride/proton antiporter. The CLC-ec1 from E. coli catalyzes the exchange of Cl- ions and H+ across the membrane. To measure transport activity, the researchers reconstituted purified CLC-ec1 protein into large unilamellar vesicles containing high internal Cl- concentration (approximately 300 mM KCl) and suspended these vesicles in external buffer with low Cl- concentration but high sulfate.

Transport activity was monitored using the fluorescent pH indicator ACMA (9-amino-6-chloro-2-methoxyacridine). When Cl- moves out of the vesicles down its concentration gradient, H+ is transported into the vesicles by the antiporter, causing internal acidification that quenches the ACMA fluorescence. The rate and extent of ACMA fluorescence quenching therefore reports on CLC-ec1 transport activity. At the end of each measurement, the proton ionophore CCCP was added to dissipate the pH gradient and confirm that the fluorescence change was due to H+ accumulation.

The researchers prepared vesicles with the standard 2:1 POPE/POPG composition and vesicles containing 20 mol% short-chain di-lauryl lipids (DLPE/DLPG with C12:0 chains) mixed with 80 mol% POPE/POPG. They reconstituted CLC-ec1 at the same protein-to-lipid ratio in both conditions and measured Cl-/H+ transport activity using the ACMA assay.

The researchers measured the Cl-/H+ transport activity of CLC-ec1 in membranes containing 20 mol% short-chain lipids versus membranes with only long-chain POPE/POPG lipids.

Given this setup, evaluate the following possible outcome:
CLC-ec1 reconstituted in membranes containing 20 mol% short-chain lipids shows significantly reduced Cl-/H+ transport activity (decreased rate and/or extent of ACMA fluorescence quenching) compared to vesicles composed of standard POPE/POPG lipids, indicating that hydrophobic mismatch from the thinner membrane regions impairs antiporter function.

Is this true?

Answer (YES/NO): NO